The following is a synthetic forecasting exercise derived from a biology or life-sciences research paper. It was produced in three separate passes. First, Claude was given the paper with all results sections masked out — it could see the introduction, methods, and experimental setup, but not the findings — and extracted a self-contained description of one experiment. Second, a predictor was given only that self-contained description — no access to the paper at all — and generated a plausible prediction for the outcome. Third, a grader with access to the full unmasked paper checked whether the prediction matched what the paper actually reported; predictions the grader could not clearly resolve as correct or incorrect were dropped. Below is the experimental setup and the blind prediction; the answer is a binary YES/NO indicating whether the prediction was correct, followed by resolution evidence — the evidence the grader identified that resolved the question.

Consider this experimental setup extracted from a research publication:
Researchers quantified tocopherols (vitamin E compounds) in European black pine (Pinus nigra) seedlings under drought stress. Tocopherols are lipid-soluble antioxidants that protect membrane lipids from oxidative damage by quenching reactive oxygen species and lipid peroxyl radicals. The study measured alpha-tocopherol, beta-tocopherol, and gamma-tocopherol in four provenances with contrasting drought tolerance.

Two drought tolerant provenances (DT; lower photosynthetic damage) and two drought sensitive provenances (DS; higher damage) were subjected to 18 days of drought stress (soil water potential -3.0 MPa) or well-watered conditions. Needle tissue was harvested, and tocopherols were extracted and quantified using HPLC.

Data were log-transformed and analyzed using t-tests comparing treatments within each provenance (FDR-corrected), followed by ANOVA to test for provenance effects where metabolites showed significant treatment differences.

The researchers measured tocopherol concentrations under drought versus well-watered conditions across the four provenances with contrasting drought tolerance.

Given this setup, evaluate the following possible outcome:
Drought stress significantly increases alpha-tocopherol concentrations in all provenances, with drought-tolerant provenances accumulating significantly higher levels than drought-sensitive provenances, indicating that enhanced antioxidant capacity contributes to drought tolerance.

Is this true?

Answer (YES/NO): NO